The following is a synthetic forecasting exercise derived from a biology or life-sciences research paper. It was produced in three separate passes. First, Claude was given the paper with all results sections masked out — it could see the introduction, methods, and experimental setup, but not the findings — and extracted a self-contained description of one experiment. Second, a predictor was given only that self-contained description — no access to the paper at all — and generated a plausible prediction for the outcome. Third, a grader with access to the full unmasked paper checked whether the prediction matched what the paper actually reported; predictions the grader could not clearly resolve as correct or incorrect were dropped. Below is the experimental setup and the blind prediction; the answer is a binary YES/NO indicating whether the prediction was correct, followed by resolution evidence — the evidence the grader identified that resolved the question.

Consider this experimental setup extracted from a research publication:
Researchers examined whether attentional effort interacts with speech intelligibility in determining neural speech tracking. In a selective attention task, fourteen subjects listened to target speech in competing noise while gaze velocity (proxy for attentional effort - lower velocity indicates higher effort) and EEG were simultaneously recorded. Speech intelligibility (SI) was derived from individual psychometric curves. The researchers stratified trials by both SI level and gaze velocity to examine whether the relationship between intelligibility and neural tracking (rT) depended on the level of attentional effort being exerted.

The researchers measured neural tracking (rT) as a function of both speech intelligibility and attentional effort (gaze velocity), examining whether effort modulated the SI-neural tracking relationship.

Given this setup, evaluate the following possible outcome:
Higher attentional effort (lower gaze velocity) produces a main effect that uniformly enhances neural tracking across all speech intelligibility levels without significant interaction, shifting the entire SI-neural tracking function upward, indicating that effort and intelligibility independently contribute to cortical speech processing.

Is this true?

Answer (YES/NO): NO